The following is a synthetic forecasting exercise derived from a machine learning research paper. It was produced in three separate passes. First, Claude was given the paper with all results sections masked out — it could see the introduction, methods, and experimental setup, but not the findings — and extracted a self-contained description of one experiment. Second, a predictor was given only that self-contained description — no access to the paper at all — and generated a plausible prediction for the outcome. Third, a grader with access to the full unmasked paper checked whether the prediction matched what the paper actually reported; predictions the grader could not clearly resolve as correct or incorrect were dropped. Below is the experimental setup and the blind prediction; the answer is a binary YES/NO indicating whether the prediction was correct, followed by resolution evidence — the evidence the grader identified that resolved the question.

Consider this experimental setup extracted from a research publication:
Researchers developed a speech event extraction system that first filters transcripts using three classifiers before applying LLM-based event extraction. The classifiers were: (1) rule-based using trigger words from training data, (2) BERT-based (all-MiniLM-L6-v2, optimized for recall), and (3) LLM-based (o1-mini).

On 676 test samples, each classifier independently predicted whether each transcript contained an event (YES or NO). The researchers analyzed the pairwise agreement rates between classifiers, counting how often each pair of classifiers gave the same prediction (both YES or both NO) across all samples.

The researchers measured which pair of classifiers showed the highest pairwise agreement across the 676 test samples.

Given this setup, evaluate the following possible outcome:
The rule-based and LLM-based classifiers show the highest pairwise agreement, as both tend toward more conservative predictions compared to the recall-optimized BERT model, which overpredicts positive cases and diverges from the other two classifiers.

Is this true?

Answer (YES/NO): YES